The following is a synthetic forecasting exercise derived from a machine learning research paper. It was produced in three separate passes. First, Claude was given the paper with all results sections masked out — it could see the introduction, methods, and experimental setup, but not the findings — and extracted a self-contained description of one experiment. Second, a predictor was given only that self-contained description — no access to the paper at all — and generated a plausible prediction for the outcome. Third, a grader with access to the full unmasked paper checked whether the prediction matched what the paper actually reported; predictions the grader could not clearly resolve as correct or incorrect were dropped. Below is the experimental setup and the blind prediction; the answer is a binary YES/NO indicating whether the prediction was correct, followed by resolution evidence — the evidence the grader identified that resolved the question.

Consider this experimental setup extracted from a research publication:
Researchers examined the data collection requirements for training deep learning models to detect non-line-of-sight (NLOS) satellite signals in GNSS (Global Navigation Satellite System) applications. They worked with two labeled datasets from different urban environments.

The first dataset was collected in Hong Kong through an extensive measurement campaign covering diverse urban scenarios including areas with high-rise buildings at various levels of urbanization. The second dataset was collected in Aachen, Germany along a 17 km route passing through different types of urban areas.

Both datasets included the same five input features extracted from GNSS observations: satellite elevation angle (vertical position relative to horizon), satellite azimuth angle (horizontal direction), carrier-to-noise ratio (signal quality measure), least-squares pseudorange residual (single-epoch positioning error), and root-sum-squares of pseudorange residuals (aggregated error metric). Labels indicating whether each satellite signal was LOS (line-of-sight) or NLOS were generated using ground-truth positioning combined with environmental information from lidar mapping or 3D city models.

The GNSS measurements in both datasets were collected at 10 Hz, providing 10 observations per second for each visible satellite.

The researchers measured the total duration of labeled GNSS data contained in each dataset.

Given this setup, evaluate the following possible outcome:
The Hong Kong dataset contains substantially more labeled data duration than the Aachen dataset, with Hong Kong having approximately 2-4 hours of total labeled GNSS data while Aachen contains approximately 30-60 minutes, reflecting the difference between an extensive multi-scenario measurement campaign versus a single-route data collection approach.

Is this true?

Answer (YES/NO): YES